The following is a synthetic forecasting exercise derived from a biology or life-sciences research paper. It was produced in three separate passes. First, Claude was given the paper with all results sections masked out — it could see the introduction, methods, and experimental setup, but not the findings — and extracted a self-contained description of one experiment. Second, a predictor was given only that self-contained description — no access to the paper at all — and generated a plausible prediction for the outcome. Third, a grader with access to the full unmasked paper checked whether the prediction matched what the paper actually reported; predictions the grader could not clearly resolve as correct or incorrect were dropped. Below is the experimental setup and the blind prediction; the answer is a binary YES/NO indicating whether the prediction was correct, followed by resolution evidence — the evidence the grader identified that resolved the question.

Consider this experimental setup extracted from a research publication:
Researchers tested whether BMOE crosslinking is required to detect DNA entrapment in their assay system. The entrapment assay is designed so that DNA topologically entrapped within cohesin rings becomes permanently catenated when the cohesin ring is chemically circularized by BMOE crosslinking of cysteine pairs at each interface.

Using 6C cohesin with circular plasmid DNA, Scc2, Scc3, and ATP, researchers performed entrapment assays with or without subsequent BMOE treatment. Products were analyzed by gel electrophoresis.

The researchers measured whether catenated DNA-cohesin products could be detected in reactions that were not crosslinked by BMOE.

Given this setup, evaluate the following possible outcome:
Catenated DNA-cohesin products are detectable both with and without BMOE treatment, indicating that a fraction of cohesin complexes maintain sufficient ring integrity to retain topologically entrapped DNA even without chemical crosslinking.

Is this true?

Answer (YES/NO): NO